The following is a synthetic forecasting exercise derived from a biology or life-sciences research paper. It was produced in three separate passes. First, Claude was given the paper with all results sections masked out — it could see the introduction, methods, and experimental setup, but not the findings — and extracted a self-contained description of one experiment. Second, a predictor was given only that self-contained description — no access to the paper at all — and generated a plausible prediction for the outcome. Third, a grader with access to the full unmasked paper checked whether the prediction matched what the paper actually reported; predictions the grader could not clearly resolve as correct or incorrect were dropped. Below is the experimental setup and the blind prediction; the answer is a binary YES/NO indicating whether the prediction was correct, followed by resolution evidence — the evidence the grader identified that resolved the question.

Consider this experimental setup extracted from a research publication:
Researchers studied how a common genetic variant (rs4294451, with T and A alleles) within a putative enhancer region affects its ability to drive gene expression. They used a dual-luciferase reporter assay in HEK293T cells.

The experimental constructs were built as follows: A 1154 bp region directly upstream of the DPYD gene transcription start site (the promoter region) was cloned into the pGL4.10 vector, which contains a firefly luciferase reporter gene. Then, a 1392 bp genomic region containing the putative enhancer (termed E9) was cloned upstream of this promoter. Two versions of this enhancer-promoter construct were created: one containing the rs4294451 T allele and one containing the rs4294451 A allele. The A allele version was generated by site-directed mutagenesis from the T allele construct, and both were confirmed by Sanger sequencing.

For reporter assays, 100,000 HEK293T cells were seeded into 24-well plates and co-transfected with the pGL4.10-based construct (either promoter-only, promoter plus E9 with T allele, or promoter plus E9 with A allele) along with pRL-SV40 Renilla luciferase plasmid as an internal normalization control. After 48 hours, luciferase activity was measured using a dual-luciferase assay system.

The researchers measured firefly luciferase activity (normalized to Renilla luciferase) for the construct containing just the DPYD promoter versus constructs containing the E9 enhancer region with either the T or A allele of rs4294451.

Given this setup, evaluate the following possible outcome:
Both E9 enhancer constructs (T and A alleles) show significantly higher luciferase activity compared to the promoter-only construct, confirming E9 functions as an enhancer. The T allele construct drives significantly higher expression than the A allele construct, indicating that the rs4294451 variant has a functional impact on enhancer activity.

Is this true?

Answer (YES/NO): NO